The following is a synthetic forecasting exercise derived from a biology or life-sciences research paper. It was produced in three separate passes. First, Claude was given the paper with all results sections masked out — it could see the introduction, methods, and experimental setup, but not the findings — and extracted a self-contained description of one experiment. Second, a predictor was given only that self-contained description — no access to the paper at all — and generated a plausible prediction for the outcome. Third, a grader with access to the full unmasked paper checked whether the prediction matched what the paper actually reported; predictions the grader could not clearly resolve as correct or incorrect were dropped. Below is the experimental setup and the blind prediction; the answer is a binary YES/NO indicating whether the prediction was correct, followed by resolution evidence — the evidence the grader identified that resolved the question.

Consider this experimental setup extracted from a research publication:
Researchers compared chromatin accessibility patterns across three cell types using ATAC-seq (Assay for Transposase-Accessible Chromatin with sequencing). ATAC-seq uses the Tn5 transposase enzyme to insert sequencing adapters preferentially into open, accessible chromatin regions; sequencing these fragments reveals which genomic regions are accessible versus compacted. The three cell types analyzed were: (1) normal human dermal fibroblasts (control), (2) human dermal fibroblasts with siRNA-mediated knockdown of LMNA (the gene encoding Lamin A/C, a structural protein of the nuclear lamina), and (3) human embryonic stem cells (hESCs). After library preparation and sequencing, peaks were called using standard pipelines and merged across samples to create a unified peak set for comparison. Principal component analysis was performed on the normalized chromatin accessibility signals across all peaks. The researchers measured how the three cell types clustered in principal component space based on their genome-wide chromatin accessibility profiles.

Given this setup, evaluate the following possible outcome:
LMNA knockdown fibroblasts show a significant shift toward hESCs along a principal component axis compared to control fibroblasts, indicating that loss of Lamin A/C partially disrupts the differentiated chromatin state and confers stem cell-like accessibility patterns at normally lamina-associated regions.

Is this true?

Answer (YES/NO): NO